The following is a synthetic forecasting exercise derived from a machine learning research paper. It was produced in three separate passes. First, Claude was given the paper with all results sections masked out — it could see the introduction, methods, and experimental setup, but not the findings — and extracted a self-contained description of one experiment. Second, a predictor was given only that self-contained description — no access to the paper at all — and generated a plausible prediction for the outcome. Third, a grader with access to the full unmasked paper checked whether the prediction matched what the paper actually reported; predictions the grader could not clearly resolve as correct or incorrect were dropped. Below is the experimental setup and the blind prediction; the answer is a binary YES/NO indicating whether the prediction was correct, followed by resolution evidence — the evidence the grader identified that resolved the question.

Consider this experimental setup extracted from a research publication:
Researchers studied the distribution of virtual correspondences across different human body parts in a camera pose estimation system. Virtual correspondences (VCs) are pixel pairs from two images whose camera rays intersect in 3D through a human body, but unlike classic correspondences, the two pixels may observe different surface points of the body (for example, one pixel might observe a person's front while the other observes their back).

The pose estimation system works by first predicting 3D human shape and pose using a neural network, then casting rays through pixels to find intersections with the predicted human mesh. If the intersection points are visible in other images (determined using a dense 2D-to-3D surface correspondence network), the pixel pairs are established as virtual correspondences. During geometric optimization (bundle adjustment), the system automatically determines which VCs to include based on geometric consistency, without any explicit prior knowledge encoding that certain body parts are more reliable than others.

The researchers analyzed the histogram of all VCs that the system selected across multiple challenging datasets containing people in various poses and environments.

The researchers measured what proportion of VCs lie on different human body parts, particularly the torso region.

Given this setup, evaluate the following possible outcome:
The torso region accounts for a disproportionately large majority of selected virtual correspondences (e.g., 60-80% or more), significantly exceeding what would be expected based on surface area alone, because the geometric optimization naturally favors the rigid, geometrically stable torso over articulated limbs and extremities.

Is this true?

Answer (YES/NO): NO